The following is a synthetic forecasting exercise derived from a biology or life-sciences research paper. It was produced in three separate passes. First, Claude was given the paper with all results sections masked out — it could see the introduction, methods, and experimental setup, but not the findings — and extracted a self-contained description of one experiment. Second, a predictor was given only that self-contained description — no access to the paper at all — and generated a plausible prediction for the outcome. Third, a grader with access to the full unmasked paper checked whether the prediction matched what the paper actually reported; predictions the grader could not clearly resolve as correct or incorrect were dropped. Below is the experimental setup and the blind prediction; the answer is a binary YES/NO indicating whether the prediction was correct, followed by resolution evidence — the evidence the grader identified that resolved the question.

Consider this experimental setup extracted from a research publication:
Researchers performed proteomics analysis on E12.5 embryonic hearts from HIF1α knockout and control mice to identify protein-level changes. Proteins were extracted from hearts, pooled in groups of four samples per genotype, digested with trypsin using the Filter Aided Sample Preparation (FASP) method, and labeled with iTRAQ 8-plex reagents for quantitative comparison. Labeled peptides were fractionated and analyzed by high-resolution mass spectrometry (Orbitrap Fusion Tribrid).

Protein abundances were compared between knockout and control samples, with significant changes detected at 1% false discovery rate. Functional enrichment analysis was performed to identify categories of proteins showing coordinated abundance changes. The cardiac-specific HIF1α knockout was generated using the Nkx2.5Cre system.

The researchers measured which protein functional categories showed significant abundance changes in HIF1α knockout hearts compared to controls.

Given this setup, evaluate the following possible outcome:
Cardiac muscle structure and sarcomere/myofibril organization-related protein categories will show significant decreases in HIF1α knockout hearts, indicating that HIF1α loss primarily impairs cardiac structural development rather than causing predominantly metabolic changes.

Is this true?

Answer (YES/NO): NO